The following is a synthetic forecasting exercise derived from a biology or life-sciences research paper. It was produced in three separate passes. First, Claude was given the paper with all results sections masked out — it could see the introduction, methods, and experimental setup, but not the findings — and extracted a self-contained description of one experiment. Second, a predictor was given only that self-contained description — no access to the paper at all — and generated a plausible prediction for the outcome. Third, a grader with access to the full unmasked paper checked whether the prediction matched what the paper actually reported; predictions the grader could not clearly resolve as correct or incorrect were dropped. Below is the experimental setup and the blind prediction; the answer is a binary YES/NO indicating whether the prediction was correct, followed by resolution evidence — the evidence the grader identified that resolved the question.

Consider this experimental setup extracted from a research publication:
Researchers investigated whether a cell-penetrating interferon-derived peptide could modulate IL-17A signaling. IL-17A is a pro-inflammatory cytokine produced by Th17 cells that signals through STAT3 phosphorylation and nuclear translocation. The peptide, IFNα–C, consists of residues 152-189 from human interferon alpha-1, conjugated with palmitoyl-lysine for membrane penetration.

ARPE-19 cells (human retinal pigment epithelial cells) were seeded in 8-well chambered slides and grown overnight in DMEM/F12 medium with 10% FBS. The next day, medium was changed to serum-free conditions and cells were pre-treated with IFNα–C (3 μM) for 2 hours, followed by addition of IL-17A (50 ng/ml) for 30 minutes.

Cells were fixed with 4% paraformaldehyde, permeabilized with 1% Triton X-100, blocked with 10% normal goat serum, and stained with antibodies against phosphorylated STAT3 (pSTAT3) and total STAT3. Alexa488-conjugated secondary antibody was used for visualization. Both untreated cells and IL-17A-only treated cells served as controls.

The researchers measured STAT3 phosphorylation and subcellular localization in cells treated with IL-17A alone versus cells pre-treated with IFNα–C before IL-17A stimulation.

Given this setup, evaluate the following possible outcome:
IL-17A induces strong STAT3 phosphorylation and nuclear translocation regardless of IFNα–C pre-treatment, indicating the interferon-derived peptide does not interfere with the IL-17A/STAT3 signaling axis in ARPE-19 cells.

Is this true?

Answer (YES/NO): NO